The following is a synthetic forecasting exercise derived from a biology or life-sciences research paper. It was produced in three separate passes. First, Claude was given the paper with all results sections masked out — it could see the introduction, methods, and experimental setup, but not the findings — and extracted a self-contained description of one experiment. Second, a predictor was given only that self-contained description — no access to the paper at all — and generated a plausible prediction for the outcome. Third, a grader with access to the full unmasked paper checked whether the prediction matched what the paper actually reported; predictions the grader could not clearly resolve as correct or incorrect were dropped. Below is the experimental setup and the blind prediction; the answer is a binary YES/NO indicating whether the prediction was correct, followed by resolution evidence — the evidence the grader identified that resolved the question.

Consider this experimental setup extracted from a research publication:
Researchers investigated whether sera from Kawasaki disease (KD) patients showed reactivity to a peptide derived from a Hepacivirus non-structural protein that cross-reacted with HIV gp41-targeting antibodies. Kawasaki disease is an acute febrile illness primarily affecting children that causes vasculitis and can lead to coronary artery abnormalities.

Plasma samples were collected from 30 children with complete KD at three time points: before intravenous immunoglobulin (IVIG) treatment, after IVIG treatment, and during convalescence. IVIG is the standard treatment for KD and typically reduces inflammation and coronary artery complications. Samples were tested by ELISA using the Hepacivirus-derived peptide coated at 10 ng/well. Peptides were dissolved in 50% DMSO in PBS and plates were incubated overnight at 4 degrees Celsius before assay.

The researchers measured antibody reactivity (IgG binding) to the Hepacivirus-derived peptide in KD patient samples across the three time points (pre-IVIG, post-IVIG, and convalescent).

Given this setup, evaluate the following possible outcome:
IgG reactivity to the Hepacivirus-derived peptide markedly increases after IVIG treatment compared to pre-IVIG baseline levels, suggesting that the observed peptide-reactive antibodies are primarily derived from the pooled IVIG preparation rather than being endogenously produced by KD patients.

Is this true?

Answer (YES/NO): NO